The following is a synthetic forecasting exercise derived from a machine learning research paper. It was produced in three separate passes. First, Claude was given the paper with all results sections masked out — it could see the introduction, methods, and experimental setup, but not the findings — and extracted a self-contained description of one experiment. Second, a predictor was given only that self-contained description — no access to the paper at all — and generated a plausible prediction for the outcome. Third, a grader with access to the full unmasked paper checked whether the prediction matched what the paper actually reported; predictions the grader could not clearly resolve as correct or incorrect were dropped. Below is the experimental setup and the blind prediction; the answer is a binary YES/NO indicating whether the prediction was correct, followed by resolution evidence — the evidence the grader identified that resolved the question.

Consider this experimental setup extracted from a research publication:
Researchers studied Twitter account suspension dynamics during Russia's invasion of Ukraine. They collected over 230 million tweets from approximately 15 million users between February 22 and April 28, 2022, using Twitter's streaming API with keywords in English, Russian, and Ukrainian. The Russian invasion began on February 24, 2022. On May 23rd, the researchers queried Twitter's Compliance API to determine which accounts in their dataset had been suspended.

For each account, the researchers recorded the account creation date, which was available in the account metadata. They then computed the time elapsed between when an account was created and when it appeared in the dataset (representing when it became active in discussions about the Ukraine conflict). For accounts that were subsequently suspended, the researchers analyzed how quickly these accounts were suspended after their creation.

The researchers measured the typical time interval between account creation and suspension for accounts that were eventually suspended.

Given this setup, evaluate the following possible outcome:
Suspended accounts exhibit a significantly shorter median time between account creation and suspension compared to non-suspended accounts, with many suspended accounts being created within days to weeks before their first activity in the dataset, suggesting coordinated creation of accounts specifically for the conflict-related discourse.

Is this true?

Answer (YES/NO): NO